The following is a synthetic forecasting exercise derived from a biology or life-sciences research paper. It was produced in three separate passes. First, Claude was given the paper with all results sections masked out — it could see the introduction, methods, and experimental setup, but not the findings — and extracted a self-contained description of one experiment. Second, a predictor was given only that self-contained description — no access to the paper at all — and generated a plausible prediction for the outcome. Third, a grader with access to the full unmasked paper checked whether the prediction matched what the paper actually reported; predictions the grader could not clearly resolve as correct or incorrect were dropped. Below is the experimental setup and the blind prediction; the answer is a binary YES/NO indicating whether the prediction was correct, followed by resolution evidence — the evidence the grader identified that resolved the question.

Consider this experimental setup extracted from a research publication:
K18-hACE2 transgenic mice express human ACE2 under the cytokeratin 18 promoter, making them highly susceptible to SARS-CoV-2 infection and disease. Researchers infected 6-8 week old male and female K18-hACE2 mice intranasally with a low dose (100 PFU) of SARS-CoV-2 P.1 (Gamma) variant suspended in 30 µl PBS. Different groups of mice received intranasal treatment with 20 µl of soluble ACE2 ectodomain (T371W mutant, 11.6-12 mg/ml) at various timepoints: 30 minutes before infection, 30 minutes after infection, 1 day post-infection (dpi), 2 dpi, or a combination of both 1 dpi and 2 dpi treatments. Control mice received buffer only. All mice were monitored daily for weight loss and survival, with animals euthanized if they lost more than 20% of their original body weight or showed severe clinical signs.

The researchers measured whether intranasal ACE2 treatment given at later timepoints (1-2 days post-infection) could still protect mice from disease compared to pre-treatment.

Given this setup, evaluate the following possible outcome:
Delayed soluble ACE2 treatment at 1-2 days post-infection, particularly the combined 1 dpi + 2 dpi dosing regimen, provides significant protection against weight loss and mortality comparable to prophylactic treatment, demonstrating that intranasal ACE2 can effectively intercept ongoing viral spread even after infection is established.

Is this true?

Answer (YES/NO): NO